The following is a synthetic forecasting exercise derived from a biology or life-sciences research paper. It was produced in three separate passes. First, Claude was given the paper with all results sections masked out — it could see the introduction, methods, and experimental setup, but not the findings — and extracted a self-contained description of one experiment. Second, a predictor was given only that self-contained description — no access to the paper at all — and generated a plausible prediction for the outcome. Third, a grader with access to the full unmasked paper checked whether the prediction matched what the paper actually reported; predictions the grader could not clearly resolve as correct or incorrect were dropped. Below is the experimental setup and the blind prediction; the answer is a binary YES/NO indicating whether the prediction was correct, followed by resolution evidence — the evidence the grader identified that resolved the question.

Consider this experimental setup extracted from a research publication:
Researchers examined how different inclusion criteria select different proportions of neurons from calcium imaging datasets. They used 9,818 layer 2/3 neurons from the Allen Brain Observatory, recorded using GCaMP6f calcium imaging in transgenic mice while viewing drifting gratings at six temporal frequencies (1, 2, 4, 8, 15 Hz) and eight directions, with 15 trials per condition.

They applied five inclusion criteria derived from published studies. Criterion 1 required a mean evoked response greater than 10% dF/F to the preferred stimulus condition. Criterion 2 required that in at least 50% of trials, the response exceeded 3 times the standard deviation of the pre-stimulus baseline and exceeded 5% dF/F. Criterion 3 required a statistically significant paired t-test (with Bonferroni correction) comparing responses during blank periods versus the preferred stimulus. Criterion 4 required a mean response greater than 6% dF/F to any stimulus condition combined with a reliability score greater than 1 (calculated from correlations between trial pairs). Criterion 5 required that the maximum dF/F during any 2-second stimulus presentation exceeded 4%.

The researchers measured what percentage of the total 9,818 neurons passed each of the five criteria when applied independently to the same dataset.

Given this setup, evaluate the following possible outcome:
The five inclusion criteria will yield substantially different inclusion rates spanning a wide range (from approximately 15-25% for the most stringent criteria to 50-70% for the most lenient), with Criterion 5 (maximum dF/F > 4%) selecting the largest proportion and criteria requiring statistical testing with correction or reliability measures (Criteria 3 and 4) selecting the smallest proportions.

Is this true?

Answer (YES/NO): NO